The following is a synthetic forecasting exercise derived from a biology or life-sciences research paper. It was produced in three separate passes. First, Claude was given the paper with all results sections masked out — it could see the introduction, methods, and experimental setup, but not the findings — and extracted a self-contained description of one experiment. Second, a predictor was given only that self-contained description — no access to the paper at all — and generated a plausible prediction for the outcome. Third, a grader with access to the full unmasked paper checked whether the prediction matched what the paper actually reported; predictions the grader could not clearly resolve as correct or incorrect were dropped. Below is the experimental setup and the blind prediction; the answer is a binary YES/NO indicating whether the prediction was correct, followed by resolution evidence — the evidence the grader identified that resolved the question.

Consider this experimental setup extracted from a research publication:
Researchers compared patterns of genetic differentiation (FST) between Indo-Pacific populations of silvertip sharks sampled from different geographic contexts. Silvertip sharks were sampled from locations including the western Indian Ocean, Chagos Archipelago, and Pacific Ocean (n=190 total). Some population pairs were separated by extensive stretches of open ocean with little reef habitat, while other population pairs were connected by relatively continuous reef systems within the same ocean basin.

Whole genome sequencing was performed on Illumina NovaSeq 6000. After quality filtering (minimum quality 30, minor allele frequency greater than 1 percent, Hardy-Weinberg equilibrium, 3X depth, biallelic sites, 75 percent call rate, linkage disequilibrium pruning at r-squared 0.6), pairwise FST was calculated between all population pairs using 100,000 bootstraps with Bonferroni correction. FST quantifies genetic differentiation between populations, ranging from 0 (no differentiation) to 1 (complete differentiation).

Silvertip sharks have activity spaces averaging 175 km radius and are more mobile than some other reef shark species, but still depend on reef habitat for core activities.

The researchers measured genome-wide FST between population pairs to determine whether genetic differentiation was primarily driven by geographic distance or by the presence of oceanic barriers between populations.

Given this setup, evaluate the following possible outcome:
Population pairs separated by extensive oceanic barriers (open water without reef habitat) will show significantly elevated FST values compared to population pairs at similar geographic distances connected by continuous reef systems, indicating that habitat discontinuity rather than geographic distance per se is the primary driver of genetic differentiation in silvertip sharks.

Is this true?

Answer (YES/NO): YES